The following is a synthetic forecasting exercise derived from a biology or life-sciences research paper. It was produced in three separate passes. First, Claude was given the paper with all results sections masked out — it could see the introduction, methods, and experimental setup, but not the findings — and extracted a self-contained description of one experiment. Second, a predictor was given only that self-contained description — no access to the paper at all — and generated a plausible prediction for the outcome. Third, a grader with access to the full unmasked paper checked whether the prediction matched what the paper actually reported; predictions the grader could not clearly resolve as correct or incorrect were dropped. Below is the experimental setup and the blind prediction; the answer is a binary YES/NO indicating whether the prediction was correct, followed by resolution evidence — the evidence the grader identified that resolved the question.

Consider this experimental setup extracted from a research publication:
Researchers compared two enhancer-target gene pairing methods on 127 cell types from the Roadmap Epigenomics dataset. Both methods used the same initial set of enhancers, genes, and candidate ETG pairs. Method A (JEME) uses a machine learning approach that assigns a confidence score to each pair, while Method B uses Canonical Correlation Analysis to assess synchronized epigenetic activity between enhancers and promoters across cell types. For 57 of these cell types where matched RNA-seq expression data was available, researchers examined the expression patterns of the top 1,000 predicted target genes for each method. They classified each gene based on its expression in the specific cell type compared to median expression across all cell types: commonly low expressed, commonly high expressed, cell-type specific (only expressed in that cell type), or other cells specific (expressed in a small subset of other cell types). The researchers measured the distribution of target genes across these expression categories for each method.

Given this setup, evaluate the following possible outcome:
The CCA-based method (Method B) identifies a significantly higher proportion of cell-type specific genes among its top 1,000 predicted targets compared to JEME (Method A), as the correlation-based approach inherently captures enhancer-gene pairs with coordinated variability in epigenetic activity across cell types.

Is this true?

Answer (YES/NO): NO